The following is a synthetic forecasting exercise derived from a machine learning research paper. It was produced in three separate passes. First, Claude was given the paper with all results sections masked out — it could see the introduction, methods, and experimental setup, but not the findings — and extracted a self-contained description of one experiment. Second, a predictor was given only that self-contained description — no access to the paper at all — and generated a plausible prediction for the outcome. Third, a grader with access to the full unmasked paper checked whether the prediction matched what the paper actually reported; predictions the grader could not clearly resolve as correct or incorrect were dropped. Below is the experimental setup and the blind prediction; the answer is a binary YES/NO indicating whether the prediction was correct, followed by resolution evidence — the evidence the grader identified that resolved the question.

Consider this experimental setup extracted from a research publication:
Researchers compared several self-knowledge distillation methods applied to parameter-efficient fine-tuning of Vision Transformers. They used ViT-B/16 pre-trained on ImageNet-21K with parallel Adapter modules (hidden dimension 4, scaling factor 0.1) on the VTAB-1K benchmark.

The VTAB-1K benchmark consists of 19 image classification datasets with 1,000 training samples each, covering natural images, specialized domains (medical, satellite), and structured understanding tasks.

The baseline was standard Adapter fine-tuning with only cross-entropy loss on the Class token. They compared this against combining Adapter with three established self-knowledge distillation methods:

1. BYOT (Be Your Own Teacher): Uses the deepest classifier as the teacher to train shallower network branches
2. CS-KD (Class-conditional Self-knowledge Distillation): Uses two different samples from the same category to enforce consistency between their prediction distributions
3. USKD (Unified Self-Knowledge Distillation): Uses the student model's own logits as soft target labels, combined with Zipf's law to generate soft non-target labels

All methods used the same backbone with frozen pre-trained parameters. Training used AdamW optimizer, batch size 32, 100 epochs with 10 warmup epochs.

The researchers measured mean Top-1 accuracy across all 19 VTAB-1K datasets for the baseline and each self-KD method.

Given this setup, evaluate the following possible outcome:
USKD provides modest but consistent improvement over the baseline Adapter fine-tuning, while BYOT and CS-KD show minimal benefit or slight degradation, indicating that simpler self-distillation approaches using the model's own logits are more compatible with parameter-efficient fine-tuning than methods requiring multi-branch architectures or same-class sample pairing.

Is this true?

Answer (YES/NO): NO